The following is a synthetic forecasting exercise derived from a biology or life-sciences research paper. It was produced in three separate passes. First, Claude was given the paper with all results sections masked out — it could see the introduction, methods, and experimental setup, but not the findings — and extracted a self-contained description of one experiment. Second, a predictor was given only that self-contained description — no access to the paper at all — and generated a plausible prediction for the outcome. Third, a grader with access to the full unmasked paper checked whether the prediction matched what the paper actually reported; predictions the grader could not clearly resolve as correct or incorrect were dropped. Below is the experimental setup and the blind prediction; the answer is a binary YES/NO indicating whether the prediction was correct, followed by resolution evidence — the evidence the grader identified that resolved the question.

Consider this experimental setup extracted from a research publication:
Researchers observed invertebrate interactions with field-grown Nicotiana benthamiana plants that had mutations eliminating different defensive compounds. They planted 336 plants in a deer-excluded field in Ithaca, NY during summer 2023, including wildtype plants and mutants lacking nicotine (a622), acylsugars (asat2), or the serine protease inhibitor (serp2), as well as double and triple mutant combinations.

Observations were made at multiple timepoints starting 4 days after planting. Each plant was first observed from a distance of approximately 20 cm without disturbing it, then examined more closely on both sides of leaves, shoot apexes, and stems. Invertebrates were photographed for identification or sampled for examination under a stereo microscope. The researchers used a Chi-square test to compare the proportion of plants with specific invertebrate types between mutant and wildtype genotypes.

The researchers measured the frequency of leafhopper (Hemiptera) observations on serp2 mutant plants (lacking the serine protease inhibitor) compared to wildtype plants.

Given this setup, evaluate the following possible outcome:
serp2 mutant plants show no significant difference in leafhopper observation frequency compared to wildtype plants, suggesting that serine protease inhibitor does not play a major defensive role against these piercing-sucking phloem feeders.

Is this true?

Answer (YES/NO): YES